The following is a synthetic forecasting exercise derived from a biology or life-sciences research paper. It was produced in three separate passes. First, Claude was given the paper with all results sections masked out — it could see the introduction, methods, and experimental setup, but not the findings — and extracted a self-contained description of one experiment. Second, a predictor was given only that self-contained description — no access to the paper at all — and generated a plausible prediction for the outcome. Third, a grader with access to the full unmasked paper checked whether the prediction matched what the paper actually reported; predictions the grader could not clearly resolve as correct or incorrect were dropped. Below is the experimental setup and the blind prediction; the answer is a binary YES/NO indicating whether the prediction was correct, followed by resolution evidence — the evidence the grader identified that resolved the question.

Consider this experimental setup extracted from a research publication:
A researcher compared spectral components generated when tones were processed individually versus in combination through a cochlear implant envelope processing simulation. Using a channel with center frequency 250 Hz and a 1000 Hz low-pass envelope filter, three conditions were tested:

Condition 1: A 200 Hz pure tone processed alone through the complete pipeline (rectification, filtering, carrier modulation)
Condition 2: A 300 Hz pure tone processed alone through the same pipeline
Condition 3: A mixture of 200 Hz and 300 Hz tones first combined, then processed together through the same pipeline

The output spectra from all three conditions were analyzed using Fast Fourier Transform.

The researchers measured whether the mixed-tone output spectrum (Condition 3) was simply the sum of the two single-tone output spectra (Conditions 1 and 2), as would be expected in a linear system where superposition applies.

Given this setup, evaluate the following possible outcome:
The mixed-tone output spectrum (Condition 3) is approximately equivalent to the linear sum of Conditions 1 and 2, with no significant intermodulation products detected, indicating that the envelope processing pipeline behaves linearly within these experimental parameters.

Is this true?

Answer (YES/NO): NO